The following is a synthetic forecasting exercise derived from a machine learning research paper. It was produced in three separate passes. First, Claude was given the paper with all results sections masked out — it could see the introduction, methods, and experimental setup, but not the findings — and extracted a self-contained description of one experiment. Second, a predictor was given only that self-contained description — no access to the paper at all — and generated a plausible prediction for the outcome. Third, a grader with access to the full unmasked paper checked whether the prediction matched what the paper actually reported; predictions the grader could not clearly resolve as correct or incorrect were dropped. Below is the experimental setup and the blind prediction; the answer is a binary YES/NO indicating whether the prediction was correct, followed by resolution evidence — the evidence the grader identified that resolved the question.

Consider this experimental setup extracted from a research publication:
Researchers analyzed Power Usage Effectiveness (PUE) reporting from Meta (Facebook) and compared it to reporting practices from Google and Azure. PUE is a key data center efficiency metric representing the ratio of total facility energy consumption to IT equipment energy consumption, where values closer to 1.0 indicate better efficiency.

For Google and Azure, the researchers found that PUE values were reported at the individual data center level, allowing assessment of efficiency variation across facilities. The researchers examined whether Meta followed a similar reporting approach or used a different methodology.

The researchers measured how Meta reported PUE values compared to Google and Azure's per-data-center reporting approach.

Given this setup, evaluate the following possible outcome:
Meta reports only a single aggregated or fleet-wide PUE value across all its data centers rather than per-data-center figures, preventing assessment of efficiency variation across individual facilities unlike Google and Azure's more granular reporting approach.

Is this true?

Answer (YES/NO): YES